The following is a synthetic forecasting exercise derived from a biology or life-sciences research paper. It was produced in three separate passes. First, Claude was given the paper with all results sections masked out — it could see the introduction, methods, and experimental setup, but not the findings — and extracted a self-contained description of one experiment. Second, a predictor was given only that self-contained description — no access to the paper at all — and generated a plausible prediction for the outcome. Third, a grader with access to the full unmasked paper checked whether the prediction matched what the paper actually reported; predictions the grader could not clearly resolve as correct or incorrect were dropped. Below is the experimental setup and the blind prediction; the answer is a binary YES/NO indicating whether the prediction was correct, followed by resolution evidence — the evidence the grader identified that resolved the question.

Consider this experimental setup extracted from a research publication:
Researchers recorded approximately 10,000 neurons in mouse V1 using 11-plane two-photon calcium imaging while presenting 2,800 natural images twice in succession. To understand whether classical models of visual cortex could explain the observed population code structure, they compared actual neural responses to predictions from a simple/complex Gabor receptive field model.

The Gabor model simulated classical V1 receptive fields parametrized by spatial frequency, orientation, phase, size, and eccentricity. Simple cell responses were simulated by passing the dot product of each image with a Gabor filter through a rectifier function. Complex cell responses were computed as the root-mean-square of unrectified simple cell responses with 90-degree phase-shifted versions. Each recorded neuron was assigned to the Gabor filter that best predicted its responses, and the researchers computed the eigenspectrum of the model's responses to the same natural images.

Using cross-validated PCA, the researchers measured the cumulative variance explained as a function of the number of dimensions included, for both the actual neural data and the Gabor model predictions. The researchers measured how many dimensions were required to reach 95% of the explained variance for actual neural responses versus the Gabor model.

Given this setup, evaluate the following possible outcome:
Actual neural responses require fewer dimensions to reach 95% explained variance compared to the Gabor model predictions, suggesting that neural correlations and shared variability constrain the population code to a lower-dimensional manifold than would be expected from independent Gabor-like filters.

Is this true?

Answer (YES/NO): NO